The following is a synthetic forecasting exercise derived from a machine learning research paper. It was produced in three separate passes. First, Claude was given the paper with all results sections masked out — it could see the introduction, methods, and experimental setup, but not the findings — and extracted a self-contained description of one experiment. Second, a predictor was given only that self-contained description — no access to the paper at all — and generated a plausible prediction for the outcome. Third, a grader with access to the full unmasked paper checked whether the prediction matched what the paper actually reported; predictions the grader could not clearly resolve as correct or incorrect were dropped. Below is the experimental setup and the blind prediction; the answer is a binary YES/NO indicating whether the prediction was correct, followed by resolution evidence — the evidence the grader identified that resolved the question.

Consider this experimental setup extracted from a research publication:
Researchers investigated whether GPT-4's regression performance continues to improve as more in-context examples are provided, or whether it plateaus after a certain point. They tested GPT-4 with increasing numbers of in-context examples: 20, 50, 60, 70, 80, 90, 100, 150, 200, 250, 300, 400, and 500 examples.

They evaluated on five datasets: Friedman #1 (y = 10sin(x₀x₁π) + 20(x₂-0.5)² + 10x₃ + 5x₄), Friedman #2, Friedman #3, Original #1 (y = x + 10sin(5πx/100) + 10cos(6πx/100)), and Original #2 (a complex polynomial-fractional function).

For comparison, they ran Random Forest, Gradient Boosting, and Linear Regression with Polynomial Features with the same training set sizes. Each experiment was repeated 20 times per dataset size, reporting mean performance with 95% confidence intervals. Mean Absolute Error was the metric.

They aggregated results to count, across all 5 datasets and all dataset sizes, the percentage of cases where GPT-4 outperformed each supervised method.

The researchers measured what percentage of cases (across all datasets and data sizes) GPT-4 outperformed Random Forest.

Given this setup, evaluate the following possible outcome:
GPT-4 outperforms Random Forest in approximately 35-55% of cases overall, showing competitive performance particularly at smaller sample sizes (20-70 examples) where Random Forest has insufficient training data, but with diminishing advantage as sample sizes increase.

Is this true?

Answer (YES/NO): NO